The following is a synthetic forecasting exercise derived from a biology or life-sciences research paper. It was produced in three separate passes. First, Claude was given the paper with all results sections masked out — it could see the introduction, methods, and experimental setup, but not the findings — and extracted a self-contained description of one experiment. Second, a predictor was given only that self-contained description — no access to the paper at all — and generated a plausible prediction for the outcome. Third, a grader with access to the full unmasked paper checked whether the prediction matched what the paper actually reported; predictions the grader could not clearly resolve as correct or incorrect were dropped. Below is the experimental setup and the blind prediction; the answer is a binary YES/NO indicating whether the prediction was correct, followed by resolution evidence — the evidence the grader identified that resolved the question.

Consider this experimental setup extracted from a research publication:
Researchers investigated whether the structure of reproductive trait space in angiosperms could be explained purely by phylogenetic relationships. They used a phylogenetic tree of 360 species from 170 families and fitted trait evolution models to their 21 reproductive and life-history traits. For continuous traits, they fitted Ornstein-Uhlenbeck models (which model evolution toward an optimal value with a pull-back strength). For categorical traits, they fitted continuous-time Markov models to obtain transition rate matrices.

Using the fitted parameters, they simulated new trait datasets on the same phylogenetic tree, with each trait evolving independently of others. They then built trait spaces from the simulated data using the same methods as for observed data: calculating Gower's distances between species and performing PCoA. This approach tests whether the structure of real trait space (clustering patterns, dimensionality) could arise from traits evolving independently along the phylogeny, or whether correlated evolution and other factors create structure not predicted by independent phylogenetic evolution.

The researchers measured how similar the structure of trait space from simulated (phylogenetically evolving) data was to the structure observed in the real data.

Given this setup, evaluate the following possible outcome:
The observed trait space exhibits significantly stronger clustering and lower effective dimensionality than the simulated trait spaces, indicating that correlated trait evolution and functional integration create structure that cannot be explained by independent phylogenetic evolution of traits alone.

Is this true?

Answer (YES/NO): YES